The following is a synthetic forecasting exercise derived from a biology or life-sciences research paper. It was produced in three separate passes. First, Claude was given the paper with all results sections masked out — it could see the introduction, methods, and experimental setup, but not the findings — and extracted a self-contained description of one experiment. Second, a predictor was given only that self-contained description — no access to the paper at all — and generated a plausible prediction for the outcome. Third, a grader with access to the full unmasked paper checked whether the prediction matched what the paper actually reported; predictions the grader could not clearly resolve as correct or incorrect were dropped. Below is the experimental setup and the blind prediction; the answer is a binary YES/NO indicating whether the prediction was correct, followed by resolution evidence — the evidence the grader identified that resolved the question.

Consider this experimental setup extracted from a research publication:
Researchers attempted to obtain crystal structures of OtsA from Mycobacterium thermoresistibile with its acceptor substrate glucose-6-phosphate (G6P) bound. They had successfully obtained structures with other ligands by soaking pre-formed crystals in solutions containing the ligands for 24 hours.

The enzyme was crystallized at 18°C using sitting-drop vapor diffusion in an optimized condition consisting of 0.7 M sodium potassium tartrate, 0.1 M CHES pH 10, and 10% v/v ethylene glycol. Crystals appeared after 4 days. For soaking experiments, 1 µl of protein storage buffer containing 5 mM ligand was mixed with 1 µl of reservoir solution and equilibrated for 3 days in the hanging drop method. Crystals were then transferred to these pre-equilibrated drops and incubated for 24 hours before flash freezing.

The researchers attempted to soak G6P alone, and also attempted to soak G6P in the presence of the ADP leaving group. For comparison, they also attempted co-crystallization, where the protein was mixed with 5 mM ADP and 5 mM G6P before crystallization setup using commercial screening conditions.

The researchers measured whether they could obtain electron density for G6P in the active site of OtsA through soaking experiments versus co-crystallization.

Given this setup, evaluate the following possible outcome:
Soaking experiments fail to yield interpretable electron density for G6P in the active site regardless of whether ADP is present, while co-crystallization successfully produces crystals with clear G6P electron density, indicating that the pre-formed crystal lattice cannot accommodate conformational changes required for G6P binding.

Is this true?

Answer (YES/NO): YES